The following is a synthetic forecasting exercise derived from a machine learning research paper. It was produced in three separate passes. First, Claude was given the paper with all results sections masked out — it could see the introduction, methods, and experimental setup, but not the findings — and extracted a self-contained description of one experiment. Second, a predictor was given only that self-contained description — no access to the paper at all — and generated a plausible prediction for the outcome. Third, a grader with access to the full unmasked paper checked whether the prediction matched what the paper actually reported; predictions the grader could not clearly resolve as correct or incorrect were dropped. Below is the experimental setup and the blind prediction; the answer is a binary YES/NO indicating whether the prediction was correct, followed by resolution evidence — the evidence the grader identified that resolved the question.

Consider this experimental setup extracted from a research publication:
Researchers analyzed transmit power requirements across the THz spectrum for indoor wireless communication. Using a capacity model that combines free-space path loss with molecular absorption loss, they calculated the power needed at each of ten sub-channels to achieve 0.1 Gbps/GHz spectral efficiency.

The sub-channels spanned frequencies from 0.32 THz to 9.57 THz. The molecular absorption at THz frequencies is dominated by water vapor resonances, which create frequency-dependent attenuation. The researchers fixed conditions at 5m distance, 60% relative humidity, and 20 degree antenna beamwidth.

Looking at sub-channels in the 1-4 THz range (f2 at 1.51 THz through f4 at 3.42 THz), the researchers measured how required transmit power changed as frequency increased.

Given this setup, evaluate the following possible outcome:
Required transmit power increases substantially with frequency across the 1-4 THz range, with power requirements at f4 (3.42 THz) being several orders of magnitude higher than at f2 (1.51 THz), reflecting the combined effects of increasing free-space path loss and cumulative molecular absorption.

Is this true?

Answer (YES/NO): NO